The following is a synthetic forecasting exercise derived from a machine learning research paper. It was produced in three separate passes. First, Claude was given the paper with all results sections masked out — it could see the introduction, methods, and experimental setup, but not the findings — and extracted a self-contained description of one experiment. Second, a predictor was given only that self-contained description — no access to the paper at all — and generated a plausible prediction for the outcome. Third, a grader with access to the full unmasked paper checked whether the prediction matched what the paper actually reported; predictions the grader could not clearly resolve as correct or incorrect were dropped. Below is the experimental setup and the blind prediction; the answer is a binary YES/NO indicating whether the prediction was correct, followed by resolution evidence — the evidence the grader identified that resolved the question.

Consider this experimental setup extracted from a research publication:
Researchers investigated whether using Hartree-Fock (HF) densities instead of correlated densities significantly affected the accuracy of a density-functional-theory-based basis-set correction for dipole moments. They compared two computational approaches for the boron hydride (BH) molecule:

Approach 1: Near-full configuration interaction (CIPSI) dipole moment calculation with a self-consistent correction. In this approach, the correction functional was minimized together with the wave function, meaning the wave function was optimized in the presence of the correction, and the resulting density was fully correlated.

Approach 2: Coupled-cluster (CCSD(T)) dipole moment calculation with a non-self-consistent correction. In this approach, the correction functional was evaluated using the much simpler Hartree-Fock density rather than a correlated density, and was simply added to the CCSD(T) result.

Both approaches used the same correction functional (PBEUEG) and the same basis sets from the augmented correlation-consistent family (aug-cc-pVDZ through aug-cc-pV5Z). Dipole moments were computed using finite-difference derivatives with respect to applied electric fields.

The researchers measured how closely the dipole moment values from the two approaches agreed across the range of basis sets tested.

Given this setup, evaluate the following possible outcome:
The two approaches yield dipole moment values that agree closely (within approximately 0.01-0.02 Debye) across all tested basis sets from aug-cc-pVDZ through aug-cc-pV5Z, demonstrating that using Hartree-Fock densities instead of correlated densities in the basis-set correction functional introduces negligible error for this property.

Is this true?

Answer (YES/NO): YES